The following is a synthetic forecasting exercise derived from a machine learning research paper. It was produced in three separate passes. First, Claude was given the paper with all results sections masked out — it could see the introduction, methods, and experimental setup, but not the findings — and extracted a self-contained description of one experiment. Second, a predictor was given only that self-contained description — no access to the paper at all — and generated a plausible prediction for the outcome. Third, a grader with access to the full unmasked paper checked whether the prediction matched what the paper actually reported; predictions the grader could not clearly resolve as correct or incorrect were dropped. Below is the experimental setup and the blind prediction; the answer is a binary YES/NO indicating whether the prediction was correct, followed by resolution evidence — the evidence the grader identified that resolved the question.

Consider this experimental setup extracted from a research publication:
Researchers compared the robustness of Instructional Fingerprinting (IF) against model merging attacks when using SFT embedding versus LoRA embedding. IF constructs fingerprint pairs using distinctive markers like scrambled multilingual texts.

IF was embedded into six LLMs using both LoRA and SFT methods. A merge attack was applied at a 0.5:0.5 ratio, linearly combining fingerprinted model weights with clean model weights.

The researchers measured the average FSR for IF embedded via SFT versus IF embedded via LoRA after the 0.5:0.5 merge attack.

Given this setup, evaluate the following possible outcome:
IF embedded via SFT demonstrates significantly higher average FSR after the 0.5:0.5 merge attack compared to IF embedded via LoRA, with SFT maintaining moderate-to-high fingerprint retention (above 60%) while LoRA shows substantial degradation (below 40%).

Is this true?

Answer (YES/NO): YES